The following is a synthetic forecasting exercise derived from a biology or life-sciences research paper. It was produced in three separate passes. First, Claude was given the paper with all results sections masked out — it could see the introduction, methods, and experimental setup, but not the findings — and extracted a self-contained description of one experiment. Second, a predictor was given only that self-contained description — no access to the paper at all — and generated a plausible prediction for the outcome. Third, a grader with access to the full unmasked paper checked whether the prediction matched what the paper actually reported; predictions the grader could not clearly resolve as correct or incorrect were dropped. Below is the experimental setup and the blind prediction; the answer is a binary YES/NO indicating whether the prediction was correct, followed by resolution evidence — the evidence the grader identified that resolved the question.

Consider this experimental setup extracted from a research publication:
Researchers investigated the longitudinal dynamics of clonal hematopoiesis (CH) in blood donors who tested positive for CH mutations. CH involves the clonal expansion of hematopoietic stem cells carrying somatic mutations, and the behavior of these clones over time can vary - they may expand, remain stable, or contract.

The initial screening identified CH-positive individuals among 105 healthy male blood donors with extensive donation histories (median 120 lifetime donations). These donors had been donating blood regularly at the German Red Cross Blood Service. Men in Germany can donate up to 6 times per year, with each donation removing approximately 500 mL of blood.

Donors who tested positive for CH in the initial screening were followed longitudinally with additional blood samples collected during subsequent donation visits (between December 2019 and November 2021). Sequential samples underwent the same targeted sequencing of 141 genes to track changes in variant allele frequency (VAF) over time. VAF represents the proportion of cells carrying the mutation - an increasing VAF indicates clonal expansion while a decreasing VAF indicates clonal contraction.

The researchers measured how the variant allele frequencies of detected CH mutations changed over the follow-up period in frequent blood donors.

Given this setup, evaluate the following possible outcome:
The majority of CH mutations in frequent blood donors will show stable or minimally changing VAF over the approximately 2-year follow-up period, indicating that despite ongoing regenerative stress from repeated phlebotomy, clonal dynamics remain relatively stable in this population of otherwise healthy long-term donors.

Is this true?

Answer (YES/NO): YES